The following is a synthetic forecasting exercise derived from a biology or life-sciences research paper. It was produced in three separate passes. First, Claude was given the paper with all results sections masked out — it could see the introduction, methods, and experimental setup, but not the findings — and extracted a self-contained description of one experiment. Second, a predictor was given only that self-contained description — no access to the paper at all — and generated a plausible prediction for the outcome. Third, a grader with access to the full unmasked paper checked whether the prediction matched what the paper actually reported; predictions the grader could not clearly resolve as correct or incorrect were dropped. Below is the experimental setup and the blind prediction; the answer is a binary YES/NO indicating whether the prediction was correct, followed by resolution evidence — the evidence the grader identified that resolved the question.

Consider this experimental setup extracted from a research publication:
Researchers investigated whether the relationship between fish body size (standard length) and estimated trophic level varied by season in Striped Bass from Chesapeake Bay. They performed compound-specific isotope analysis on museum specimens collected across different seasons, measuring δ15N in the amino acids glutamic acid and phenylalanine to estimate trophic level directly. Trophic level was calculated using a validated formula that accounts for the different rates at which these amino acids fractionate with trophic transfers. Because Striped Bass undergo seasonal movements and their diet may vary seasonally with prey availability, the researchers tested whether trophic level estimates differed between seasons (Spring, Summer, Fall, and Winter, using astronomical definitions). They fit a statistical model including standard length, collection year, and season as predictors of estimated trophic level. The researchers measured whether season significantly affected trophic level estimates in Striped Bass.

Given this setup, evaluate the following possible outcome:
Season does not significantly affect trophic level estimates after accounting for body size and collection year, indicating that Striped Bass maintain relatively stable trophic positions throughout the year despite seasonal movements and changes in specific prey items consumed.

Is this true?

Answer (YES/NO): YES